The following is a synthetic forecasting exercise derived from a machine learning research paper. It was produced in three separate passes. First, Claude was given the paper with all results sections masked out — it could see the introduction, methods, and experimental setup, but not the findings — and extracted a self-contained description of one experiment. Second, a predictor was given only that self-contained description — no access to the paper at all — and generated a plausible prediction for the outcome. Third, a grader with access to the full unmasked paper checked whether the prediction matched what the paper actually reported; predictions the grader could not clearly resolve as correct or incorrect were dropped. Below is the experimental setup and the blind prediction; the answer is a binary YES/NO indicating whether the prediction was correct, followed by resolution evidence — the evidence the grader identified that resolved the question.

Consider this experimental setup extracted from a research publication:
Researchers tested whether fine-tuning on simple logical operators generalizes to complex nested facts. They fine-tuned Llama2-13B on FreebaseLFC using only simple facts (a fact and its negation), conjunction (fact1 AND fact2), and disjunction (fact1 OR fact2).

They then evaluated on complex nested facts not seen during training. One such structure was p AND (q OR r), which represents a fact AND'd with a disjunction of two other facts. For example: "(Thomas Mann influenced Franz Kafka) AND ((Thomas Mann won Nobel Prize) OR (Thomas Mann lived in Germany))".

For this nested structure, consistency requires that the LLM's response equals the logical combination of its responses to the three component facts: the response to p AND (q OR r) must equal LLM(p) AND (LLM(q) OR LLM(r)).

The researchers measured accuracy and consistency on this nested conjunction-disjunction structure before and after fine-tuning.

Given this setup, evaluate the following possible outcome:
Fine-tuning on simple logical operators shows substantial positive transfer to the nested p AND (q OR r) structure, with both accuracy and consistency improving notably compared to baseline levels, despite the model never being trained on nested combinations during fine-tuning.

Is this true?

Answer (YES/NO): YES